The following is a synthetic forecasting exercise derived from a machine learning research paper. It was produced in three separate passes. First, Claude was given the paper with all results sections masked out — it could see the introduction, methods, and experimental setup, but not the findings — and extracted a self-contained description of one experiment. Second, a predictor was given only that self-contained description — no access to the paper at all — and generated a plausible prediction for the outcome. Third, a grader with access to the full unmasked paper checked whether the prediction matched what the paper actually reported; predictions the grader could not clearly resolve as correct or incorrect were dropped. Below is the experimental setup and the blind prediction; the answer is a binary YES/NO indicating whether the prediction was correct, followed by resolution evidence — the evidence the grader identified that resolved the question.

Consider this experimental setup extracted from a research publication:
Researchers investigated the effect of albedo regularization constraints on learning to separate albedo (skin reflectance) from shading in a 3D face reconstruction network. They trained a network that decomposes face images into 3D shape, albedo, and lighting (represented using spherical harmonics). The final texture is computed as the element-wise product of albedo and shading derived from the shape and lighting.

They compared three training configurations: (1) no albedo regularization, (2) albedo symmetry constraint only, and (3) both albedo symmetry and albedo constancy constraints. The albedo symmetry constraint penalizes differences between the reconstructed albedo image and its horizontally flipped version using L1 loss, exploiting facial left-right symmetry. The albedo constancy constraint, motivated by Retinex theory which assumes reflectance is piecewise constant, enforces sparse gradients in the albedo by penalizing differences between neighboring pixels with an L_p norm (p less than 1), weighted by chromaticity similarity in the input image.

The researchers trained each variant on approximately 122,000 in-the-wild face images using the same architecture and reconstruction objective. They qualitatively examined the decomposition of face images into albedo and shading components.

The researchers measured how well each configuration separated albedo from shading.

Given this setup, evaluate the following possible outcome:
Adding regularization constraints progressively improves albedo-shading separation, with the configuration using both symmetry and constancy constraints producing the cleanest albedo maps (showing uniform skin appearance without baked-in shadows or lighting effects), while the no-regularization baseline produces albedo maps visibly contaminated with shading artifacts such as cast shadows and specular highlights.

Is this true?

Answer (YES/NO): YES